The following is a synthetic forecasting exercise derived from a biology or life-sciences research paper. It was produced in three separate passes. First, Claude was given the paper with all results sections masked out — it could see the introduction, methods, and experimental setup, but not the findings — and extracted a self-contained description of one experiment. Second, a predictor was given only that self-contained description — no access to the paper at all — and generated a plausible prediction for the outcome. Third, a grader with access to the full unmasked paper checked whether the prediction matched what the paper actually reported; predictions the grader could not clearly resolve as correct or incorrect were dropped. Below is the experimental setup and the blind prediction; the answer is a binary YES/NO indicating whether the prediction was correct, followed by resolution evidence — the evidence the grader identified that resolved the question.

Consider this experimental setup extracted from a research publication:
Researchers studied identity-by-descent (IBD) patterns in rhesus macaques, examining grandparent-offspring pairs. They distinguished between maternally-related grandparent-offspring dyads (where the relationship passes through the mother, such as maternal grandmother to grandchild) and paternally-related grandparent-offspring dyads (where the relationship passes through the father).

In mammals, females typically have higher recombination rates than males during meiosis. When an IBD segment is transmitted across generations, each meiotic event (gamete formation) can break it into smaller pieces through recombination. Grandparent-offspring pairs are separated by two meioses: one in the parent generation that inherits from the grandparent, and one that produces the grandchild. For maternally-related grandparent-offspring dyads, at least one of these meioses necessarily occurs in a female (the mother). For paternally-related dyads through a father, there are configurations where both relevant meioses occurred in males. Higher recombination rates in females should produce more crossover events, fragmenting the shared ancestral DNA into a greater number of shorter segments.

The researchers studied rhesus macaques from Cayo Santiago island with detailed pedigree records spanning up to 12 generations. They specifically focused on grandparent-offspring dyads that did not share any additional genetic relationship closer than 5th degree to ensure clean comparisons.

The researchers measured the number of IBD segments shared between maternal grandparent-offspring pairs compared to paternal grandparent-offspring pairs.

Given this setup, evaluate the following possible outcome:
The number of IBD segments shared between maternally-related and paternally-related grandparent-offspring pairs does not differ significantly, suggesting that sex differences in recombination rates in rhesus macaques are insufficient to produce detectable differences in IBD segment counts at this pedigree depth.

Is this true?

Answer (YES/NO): NO